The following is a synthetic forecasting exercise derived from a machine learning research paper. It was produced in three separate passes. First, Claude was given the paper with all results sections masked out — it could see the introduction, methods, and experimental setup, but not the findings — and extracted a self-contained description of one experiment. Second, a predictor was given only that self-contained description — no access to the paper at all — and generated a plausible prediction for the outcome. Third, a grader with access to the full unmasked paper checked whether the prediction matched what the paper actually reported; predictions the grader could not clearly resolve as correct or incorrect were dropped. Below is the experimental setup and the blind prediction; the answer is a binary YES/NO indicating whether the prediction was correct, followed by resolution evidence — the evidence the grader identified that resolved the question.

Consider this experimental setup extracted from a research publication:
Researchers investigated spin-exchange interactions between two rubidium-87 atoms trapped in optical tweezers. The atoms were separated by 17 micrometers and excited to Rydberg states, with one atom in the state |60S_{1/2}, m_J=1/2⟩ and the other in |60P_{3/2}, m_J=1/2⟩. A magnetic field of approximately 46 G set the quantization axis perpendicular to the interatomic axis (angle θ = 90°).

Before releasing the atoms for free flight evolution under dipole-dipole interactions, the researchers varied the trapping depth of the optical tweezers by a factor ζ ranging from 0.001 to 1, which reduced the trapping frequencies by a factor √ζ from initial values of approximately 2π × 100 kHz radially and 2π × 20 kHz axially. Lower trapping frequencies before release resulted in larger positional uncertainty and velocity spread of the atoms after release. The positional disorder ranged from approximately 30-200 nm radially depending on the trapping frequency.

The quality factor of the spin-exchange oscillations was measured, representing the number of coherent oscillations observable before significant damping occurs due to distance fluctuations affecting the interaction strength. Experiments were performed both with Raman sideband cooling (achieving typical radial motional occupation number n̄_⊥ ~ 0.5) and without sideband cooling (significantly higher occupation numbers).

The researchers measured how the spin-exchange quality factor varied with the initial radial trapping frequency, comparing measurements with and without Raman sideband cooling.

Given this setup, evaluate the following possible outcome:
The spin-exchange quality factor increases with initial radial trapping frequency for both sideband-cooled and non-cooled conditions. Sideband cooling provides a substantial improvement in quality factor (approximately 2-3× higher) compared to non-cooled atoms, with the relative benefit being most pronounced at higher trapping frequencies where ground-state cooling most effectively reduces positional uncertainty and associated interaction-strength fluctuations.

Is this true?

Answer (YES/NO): NO